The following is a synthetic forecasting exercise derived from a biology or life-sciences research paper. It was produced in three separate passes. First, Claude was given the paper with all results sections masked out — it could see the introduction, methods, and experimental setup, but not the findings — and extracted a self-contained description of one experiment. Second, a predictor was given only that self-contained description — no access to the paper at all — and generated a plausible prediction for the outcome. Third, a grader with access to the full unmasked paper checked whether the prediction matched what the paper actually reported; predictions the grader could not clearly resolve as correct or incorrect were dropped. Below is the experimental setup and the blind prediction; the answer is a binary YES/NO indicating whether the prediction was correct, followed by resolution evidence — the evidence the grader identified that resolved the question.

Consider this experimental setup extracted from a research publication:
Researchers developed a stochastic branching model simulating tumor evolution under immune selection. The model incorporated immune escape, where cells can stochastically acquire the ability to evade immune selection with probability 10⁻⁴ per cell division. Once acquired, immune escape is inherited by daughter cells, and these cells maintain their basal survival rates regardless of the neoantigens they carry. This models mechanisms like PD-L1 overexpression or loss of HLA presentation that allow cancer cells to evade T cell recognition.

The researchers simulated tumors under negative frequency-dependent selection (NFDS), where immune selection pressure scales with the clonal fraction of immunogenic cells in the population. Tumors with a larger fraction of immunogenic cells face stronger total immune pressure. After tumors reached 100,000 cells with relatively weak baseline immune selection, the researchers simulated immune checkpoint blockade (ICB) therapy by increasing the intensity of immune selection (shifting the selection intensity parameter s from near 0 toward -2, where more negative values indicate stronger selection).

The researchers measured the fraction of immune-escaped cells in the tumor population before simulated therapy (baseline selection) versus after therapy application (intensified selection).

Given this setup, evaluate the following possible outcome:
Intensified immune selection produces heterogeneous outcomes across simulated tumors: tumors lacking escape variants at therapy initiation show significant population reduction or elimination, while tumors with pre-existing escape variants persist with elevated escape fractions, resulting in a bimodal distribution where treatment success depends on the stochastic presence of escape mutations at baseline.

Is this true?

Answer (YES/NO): NO